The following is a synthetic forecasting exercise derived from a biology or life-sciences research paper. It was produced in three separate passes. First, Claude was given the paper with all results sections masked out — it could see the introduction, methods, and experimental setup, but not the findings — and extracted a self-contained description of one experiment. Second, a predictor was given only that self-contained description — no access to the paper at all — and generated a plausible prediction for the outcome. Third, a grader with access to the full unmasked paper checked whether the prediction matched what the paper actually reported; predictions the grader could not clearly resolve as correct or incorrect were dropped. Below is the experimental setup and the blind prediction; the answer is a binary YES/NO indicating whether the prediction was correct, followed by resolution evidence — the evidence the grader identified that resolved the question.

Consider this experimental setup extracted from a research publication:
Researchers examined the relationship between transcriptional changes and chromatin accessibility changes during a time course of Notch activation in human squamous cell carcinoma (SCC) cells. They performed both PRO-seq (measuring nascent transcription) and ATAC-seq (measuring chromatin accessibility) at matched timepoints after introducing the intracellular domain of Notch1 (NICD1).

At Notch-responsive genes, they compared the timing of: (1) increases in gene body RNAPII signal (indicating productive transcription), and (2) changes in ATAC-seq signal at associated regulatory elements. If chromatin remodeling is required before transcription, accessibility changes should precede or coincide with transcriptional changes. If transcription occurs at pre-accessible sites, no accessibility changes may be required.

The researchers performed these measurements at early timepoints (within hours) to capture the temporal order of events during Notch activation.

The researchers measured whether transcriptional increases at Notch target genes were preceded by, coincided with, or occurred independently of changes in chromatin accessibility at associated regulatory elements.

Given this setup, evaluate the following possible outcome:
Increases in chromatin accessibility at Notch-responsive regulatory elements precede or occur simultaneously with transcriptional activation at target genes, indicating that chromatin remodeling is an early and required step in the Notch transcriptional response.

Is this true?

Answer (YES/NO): NO